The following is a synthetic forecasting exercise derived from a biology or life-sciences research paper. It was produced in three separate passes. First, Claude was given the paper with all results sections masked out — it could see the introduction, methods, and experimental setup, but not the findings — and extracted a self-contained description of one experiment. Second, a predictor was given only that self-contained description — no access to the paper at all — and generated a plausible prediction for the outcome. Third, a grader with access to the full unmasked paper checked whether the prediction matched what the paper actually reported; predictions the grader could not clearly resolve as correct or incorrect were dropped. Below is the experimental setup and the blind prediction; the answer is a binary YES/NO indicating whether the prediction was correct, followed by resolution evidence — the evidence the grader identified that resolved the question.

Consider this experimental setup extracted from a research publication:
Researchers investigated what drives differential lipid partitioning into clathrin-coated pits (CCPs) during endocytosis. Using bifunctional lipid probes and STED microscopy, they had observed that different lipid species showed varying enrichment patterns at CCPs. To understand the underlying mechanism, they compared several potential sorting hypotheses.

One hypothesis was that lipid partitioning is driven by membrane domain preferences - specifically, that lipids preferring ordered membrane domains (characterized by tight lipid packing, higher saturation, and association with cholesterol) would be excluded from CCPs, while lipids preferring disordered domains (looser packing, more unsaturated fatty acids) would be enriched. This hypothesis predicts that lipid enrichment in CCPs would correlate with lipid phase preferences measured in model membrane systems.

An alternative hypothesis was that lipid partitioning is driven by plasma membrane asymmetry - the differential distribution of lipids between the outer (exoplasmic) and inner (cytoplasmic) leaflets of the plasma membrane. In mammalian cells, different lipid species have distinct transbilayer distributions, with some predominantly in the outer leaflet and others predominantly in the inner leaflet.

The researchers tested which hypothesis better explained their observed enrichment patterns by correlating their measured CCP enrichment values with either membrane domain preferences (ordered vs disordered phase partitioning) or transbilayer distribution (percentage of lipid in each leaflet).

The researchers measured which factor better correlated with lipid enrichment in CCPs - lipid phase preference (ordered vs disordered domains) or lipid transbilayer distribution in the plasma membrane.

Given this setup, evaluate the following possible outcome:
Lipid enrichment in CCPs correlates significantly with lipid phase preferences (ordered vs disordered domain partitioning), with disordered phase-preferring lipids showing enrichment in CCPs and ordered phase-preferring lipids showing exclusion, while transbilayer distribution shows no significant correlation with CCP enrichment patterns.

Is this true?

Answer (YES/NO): NO